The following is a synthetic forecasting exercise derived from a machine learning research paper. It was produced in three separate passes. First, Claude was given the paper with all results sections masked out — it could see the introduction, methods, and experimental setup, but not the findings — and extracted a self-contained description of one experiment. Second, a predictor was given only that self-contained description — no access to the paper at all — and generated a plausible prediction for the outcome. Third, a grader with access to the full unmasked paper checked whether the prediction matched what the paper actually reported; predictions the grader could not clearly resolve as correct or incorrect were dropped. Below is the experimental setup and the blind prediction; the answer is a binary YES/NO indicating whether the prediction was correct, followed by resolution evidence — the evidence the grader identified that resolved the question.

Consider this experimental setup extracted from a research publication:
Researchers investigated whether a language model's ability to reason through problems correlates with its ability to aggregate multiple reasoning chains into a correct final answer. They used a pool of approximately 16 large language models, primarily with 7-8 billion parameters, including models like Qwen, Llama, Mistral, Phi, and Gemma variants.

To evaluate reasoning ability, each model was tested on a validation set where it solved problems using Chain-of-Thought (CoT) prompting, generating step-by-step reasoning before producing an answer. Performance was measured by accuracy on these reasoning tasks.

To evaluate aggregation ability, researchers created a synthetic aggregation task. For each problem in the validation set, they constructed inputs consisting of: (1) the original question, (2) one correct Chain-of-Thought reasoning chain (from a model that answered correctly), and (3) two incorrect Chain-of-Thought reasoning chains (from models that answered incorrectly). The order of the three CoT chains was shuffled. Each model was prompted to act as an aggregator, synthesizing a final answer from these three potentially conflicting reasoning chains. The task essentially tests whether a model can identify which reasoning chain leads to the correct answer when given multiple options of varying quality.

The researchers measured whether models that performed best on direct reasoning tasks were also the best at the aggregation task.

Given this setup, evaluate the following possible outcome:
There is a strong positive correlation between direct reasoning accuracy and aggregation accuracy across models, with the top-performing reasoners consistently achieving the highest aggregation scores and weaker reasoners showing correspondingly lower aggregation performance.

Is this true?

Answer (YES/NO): NO